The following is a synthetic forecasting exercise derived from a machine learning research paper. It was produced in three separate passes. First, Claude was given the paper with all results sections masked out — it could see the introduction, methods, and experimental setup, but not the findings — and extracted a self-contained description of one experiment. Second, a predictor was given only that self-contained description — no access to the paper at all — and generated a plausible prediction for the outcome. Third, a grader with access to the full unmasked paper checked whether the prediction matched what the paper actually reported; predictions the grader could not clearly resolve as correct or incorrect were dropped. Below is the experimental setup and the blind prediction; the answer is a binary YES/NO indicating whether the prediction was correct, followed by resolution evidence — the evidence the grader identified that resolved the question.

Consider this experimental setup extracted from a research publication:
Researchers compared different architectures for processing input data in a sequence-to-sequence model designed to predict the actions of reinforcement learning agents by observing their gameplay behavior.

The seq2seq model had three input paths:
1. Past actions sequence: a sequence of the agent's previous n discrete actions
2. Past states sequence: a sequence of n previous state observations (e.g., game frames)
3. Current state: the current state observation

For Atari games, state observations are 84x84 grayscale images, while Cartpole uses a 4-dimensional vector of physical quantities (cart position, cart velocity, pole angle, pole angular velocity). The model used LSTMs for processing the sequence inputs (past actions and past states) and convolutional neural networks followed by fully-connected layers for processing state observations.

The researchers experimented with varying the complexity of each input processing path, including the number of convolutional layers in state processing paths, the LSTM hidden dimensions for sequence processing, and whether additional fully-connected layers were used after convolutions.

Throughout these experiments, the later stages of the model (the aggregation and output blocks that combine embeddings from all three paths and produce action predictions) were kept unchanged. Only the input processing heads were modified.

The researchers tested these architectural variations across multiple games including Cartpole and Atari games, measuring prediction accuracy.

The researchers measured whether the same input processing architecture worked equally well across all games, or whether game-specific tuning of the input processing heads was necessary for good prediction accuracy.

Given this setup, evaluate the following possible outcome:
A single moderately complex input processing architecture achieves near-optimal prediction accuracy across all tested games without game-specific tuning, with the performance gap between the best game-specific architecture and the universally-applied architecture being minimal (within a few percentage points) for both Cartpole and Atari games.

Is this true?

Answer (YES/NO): NO